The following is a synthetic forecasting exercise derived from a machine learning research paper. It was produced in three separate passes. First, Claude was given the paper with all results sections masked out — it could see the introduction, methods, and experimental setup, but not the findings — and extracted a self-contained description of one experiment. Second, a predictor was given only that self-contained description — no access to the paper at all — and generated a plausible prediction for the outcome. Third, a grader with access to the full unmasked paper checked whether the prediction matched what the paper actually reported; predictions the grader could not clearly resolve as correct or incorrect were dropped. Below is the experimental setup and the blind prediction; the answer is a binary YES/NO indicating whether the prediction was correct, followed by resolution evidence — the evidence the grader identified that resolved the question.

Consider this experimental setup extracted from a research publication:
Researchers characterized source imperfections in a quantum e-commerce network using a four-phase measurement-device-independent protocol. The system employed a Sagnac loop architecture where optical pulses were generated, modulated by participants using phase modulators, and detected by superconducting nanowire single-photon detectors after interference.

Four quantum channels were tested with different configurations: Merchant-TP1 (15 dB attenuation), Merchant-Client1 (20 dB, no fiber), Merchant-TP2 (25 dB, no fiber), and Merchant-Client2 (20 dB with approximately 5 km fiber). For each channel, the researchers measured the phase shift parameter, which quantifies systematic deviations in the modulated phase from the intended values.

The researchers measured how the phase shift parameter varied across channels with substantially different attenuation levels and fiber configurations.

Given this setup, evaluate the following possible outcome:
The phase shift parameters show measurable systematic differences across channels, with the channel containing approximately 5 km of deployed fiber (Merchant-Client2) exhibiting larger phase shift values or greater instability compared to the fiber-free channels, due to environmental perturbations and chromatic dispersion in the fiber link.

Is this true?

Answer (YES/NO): NO